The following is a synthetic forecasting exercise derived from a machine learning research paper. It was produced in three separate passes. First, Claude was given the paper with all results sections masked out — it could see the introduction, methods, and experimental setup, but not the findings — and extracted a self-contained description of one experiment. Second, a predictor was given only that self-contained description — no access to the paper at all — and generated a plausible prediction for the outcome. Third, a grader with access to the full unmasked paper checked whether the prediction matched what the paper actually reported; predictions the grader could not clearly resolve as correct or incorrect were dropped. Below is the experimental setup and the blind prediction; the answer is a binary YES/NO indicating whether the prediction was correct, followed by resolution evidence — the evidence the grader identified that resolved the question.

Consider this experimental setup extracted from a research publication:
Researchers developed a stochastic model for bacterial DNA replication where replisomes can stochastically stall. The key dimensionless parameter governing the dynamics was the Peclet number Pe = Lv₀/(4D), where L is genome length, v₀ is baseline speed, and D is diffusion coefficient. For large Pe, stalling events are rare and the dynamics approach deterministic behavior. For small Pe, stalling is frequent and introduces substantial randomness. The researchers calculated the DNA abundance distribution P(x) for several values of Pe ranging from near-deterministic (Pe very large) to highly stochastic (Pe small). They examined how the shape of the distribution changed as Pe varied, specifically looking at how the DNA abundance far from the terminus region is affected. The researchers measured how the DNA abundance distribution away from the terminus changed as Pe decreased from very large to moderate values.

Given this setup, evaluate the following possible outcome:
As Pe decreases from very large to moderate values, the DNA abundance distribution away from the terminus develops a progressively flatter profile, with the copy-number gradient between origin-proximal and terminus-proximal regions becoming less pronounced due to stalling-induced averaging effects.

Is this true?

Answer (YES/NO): NO